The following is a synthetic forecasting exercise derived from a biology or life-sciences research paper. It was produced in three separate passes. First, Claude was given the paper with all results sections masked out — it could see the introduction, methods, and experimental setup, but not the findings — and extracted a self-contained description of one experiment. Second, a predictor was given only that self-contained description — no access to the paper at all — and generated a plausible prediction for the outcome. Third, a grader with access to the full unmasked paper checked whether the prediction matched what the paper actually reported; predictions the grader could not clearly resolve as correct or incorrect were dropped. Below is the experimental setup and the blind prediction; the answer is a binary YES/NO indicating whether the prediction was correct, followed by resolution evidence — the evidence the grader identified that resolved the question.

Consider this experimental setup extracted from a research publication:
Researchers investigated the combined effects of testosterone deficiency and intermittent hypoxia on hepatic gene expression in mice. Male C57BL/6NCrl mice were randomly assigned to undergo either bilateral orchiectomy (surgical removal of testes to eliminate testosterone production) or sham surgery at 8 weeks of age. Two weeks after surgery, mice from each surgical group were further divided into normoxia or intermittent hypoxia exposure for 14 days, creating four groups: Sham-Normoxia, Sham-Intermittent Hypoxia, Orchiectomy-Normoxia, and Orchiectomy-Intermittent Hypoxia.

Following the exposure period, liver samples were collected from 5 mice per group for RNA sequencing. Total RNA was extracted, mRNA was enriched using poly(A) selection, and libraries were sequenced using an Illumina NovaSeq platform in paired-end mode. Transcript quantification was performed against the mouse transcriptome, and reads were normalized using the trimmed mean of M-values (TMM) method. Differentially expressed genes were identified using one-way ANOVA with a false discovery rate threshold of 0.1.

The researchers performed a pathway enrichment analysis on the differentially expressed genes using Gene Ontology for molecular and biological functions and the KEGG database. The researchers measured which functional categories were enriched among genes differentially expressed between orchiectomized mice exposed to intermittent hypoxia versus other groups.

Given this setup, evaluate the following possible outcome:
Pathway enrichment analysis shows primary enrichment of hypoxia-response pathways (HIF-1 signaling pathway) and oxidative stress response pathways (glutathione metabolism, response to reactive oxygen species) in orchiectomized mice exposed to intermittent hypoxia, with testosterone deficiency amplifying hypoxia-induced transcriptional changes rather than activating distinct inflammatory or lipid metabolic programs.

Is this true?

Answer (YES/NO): NO